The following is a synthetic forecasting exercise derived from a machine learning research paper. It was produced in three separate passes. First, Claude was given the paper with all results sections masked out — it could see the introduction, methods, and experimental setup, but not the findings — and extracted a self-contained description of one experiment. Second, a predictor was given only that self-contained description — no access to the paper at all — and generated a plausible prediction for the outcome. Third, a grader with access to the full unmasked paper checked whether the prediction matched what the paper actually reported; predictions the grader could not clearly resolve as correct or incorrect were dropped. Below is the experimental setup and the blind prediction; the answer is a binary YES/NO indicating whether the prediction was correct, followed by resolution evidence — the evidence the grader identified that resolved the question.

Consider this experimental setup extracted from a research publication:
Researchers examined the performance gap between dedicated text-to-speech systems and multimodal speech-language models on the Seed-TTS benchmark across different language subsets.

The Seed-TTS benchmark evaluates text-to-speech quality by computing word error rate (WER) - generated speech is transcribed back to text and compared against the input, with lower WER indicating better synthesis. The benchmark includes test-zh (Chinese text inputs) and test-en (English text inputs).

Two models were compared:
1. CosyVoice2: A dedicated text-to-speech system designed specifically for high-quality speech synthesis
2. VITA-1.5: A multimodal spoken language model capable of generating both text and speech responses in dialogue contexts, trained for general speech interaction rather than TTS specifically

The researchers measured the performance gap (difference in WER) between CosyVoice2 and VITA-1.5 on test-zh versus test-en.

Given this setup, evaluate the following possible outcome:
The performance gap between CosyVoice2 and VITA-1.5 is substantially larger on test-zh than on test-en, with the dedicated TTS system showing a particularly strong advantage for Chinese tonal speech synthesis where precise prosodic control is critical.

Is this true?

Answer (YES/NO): YES